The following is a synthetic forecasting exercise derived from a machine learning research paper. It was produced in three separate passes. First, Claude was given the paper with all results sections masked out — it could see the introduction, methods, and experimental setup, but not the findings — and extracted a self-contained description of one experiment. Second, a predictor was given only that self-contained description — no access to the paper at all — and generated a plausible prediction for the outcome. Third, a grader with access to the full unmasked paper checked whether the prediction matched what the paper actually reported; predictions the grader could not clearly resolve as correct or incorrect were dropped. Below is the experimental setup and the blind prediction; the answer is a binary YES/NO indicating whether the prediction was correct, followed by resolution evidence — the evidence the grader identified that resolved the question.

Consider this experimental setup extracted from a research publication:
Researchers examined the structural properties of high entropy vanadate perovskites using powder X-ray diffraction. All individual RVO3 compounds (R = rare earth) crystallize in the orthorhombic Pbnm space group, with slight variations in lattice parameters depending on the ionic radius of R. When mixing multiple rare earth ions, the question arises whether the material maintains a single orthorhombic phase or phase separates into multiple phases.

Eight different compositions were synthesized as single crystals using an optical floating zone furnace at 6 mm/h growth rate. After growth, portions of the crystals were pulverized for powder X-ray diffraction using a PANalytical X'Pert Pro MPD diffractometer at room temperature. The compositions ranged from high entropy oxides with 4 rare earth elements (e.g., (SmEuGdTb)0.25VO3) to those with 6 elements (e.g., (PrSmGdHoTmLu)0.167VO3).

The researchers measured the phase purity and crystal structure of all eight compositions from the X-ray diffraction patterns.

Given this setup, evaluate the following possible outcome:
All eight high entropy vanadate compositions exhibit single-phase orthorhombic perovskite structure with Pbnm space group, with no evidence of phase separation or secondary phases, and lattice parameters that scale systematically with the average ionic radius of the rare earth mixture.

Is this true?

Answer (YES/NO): YES